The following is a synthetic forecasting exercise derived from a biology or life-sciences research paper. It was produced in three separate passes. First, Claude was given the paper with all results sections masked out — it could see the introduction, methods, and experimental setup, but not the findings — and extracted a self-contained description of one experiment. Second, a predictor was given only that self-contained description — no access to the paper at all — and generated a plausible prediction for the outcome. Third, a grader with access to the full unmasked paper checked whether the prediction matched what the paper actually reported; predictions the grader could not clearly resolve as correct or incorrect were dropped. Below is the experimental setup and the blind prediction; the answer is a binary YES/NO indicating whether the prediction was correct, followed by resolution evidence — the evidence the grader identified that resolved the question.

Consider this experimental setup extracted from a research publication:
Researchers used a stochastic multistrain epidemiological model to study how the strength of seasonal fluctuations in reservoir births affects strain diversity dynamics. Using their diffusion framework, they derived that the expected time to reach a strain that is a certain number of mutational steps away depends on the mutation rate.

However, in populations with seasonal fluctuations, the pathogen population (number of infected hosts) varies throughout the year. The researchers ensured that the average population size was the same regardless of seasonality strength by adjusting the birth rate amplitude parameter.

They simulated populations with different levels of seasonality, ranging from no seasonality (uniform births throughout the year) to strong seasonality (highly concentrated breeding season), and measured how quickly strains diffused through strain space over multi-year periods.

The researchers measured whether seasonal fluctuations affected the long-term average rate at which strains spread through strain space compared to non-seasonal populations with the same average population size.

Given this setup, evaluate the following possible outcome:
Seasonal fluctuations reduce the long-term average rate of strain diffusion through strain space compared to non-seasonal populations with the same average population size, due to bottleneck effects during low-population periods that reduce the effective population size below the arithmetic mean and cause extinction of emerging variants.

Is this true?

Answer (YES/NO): NO